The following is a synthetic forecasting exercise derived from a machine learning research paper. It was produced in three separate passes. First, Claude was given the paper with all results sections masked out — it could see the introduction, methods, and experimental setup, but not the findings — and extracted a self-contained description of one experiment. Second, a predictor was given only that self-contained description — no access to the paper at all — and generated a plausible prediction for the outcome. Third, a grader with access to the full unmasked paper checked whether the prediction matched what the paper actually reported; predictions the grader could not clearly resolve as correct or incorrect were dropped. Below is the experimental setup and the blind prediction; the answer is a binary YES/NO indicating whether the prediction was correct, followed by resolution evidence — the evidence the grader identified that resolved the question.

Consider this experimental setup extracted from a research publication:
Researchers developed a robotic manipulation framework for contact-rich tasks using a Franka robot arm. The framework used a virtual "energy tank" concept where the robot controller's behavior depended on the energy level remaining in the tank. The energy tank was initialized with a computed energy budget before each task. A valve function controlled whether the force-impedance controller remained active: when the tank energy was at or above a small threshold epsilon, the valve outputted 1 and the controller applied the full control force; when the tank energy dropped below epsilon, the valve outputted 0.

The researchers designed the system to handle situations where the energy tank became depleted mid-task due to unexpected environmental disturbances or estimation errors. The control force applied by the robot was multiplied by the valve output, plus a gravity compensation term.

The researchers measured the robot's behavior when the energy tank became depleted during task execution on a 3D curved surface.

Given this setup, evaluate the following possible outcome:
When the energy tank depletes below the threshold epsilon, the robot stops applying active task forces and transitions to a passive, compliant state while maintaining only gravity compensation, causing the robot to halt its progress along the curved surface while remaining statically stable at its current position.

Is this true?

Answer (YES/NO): NO